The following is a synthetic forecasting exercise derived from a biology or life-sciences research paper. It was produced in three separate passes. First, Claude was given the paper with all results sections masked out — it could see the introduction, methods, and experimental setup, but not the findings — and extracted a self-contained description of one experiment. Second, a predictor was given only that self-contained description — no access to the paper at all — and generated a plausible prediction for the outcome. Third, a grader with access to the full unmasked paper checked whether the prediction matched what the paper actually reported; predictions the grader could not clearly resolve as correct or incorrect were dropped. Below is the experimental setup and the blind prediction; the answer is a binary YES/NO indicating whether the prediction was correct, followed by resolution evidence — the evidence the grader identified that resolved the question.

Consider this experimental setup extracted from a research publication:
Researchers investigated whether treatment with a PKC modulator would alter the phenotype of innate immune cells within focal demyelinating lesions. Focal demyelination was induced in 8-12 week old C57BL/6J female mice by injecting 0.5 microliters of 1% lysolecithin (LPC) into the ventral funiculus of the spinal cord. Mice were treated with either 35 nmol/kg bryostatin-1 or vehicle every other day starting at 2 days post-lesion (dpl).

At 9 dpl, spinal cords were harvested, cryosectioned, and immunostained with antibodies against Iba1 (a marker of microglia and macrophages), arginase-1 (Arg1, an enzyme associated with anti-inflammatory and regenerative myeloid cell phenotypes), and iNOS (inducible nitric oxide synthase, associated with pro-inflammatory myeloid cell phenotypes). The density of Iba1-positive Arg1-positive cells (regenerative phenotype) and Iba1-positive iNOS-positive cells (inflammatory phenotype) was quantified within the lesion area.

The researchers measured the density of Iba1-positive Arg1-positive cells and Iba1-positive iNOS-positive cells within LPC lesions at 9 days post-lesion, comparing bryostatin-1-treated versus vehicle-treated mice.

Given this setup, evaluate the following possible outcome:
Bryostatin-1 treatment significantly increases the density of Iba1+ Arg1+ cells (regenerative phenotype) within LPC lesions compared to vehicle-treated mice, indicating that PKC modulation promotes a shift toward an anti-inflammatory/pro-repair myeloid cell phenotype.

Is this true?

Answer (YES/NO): NO